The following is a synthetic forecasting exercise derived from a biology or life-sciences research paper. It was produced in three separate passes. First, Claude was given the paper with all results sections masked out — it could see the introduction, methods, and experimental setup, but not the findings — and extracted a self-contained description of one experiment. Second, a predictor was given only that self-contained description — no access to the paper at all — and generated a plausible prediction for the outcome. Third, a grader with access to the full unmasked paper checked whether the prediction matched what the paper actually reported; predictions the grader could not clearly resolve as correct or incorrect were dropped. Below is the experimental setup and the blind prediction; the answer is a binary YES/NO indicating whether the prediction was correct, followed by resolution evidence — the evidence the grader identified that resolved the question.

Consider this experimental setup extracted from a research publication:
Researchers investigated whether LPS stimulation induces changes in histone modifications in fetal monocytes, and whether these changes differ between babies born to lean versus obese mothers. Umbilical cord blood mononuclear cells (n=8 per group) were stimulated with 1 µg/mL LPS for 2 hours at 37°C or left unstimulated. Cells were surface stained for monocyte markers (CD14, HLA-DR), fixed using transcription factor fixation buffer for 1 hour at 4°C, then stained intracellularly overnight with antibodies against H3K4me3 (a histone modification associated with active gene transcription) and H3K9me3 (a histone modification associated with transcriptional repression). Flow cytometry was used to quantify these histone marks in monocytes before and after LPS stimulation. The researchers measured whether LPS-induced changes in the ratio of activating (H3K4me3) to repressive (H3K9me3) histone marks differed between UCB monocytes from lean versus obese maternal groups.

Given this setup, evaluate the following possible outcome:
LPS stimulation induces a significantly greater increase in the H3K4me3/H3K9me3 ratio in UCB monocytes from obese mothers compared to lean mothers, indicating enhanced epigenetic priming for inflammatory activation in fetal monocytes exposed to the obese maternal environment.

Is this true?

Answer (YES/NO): NO